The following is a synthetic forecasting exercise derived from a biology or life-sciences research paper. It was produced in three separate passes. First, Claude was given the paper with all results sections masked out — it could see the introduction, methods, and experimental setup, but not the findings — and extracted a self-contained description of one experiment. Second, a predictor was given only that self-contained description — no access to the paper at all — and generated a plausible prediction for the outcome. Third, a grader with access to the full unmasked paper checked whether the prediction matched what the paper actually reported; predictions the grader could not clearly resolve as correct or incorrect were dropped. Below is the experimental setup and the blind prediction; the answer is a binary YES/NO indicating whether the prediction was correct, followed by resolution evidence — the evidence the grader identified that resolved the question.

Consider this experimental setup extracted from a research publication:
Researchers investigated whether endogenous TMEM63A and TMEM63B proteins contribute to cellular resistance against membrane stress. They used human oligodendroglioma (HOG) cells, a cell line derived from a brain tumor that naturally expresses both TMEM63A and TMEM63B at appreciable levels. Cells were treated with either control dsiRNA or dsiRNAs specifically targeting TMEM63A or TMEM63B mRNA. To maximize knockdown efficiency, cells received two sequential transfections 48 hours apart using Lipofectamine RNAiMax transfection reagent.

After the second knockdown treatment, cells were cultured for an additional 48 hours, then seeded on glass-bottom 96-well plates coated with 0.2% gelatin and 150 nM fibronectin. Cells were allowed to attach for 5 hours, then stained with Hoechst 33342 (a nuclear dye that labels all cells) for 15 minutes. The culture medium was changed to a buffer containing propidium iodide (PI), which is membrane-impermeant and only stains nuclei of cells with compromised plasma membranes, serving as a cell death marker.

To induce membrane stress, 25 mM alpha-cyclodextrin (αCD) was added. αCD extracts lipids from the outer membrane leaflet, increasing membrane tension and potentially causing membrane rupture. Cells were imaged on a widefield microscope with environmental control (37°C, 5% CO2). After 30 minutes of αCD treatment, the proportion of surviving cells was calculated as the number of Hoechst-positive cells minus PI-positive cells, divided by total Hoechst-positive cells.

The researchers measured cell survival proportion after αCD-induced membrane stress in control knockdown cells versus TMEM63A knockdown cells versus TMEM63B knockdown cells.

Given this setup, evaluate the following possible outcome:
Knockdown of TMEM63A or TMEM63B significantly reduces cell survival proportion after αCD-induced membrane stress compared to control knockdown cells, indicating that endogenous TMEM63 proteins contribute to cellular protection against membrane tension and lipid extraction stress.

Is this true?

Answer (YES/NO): YES